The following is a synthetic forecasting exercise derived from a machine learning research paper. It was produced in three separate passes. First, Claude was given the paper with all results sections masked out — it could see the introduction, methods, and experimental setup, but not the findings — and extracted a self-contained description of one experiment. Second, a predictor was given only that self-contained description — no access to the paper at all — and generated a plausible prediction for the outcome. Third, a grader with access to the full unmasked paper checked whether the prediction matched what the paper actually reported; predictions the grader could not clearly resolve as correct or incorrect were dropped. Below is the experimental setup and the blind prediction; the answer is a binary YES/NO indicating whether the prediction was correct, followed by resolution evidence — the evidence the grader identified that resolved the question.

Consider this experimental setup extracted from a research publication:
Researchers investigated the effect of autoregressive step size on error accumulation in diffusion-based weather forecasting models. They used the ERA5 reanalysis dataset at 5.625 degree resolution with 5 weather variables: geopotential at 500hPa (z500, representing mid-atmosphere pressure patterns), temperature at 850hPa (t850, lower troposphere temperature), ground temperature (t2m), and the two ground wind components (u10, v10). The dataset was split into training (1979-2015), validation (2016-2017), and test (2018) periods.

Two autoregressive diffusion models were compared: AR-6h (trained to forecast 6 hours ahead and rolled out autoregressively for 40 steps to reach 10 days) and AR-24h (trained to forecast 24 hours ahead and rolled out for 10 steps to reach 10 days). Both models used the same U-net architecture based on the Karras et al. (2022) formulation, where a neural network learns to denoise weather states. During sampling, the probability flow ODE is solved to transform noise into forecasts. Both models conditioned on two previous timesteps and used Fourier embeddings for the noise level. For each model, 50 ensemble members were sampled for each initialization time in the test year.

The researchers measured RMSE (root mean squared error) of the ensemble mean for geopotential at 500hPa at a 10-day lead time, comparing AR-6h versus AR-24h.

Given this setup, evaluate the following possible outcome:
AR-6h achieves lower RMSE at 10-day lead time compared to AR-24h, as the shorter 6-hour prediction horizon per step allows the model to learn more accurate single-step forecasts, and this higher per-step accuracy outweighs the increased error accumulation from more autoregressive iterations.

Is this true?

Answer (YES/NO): NO